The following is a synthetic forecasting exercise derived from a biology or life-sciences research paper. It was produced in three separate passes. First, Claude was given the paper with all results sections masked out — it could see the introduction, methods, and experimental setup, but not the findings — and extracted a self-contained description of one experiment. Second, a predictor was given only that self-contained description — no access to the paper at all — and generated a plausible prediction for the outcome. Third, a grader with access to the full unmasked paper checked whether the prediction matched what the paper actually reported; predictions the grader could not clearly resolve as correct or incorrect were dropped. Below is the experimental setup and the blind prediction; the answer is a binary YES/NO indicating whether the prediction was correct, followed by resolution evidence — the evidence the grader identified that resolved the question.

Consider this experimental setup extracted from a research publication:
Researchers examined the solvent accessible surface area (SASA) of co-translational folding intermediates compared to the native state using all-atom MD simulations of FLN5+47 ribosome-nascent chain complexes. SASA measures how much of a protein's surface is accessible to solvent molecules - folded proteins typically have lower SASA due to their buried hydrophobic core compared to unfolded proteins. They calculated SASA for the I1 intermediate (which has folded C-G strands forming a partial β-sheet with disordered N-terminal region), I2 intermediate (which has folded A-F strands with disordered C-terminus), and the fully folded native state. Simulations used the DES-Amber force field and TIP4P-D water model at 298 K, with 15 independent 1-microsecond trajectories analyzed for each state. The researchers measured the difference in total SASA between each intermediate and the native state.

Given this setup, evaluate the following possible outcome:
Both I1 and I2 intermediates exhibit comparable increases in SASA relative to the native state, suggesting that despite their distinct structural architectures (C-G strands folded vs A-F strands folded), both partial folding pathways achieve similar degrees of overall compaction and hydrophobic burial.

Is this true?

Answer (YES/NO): NO